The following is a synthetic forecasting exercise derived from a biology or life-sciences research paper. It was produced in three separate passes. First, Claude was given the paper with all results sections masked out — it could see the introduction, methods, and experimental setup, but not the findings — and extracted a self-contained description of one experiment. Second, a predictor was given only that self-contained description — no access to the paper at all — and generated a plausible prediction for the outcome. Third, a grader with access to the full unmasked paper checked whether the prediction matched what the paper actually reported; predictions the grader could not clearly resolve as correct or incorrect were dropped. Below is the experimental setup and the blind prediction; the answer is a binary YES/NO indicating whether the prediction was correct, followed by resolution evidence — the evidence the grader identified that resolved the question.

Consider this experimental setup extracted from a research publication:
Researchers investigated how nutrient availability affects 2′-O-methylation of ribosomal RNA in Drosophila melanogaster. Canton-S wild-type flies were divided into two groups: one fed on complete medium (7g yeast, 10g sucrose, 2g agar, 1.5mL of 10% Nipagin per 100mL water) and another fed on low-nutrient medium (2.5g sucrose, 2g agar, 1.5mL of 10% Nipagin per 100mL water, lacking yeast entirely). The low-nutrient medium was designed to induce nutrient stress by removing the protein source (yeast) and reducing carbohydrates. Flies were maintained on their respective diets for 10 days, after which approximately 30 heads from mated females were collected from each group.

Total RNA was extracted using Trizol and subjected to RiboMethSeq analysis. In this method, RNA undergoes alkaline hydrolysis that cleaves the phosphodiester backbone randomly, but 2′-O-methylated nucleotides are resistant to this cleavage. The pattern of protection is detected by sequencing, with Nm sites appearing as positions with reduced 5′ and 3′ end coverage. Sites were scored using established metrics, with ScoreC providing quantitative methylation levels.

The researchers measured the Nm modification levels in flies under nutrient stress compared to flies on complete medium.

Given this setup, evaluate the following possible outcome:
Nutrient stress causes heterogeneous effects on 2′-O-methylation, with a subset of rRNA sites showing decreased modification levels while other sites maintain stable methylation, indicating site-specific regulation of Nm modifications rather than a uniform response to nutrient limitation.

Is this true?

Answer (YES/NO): NO